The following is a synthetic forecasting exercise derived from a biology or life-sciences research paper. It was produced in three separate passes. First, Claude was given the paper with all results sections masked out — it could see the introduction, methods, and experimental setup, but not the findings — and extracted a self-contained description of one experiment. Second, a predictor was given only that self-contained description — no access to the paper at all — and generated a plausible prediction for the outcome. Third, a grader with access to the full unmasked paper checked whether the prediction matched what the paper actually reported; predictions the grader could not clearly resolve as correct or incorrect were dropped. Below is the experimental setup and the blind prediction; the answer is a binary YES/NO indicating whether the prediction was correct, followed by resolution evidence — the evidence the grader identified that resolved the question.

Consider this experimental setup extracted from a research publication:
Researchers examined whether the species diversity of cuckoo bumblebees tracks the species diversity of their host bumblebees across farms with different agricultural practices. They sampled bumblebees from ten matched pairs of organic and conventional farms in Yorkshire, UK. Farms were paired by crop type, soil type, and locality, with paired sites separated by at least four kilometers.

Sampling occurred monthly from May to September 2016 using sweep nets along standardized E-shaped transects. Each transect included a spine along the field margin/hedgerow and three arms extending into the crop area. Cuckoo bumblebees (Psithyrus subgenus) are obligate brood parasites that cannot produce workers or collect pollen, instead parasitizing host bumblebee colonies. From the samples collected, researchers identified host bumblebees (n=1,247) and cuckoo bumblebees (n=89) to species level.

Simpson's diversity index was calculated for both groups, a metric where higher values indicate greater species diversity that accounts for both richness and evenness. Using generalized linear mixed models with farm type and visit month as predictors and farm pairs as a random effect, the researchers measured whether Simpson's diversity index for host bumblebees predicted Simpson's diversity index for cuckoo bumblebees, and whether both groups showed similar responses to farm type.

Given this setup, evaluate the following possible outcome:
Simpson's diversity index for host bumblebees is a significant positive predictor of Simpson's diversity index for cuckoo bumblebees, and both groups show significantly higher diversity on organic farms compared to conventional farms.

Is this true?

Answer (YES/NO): NO